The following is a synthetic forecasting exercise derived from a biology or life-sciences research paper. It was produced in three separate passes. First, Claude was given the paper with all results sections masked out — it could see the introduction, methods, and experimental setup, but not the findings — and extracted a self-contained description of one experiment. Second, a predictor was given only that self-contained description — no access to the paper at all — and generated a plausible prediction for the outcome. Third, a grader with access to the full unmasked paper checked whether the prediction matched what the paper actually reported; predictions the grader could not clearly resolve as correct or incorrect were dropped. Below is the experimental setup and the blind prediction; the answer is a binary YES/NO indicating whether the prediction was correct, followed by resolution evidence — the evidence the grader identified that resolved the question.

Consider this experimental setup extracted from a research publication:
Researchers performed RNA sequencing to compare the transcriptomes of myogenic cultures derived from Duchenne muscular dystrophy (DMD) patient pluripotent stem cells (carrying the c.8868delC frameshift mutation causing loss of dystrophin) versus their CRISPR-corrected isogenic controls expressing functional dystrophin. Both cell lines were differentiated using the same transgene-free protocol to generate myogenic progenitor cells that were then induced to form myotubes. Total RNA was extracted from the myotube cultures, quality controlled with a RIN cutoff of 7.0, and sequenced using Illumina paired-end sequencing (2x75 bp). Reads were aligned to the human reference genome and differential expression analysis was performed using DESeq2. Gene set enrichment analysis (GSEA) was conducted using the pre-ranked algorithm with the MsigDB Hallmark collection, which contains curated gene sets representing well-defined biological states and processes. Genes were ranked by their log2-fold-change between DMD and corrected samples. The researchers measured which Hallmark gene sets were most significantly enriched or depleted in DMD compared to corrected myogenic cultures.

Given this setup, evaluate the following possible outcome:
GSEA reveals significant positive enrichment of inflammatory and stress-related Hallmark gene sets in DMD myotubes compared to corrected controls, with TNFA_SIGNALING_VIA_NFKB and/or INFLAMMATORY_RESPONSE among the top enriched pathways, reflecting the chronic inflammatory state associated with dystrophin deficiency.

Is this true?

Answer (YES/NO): YES